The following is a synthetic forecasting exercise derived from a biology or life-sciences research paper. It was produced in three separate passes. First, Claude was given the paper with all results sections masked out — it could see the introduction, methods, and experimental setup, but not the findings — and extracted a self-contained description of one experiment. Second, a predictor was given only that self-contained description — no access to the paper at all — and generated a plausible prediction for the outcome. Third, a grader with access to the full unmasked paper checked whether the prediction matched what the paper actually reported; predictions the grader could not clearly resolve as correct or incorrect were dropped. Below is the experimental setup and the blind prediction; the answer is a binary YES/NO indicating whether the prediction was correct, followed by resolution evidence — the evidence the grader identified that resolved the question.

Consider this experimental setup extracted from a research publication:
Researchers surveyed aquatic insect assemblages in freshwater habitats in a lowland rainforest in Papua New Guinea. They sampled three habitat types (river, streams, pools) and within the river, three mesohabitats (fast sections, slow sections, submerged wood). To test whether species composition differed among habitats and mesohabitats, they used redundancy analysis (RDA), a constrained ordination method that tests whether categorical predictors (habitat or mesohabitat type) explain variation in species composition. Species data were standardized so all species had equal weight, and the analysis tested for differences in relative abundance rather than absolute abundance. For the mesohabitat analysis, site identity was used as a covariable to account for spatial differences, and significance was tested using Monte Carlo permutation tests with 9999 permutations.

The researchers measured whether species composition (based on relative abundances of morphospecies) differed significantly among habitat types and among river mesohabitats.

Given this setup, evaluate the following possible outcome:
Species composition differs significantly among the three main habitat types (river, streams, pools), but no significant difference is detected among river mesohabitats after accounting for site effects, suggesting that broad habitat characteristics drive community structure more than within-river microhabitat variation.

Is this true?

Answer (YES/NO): NO